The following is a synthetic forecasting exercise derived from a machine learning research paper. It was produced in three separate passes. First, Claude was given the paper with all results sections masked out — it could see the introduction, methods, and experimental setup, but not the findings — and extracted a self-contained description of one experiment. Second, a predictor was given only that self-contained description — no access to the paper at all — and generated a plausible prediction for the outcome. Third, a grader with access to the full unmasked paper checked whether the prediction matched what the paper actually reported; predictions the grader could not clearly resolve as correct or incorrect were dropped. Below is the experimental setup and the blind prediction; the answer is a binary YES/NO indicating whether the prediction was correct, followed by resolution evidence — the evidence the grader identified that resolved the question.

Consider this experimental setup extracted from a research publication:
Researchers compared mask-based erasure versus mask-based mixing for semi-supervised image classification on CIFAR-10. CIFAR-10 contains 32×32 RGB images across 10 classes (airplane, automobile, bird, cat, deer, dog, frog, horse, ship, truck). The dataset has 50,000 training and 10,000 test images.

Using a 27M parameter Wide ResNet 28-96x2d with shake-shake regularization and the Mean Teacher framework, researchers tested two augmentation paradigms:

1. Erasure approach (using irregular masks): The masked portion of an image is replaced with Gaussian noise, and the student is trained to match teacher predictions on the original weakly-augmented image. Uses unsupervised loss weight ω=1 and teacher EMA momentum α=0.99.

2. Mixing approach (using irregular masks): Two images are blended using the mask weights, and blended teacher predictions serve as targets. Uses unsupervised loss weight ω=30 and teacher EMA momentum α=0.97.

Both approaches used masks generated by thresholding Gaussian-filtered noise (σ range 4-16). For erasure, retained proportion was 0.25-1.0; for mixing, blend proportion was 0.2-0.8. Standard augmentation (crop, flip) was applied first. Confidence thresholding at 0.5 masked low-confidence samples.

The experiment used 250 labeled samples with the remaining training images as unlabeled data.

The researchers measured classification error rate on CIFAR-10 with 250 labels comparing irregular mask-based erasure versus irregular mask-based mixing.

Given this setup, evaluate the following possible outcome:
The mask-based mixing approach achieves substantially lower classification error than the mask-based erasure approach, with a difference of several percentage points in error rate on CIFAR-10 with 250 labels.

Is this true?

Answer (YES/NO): YES